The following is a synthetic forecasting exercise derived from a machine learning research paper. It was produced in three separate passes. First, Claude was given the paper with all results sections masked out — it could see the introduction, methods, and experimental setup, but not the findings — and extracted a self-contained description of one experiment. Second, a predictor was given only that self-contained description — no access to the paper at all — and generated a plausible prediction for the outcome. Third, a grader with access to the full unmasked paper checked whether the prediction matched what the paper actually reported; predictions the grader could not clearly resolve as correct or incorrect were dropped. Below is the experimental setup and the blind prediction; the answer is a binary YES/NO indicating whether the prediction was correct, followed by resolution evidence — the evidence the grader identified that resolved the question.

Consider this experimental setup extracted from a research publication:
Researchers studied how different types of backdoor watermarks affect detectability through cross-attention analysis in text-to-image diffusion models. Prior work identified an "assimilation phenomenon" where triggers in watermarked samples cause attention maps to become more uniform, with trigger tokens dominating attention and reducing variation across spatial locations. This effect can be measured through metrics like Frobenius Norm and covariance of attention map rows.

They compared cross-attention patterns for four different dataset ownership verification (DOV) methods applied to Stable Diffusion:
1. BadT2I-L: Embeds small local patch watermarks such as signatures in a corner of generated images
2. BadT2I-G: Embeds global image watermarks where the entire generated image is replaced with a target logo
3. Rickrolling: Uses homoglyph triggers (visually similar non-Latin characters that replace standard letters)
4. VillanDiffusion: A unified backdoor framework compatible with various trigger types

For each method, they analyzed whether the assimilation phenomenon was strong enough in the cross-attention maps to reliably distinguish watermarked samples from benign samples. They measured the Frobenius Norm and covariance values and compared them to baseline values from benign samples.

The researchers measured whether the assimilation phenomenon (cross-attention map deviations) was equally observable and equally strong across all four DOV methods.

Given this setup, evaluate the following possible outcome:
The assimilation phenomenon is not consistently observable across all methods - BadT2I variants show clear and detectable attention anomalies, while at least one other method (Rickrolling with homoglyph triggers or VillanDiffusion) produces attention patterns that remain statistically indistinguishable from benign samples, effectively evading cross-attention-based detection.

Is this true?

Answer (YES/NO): NO